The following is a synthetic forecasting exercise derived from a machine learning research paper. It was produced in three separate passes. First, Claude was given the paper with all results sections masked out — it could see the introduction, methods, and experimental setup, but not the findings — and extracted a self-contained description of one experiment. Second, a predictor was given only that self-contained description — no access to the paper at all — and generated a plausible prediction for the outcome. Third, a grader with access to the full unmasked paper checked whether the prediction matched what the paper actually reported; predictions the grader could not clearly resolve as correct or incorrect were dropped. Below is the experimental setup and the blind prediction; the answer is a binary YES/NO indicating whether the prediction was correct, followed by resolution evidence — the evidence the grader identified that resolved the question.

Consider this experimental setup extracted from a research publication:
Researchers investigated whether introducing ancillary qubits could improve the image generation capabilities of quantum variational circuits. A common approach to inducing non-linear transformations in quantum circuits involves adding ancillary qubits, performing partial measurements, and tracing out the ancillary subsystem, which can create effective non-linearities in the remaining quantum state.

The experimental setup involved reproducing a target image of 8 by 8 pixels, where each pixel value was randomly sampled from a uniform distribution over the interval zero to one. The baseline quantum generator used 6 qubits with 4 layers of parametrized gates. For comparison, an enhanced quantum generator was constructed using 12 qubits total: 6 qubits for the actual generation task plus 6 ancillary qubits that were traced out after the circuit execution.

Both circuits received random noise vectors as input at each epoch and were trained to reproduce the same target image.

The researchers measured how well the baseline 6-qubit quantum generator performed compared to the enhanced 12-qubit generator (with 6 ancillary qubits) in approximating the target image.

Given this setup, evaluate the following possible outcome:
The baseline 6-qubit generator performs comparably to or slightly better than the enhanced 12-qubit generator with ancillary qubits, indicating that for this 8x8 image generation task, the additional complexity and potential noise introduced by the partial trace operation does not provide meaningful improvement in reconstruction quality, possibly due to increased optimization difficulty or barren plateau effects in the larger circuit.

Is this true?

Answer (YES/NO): NO